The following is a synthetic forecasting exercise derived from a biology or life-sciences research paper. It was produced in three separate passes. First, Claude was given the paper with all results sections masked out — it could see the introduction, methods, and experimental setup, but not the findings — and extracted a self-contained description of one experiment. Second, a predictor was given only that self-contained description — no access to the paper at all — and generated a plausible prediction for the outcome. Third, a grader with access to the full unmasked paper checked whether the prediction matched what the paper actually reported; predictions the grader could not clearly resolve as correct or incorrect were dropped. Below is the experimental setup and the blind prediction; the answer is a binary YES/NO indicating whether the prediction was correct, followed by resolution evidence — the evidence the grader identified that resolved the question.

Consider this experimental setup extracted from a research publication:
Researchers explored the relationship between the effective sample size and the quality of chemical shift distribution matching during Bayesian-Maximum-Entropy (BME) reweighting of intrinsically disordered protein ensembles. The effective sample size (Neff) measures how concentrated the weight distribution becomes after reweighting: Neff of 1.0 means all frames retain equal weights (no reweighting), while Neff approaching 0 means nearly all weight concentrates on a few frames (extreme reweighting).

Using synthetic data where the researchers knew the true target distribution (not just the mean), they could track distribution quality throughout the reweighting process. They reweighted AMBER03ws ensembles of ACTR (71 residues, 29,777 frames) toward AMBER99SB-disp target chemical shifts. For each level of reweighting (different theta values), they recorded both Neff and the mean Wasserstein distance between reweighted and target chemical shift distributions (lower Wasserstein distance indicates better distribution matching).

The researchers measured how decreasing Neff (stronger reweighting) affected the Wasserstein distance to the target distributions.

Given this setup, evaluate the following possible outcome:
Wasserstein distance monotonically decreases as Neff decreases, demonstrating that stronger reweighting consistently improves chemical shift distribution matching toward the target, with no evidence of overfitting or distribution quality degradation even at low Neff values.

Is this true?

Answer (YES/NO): NO